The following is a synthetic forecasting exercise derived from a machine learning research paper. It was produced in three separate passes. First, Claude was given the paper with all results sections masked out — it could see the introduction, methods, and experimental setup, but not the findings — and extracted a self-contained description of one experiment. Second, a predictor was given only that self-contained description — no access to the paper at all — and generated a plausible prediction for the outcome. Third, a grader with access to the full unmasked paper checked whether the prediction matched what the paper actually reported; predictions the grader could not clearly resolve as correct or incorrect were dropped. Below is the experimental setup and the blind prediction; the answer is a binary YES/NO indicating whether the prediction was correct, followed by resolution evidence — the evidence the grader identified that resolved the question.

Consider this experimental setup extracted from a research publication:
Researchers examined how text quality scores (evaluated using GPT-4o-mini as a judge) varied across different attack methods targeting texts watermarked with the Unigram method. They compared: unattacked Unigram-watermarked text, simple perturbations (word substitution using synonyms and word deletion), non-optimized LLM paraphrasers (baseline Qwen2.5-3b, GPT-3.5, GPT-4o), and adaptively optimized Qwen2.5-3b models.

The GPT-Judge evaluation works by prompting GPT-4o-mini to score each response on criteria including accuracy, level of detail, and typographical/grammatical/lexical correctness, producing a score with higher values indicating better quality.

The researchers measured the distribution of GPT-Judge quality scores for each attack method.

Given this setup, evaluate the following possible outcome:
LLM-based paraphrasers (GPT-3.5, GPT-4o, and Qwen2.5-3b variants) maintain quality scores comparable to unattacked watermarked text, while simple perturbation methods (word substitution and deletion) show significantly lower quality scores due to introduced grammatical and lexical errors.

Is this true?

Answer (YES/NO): YES